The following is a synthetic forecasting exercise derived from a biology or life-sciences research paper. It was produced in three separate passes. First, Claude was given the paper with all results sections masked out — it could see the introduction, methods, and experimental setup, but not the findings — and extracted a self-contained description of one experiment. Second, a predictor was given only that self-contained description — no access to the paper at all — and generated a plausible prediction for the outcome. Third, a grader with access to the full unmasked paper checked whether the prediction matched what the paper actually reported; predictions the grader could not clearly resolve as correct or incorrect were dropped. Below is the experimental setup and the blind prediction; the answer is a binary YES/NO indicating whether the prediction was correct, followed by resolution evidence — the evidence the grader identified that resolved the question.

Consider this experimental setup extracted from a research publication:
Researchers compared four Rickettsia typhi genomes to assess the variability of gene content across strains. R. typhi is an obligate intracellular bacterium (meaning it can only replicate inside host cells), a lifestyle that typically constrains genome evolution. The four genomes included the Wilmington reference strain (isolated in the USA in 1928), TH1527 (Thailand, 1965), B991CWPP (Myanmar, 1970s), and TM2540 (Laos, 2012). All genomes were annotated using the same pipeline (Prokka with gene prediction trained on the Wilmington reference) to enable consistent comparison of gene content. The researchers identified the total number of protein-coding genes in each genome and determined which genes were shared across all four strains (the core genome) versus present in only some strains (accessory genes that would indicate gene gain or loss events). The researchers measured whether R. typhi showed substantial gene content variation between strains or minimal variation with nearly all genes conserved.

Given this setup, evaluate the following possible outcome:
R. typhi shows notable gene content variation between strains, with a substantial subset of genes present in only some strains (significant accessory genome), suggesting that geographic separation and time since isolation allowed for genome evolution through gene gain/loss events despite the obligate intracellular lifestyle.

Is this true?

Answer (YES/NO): NO